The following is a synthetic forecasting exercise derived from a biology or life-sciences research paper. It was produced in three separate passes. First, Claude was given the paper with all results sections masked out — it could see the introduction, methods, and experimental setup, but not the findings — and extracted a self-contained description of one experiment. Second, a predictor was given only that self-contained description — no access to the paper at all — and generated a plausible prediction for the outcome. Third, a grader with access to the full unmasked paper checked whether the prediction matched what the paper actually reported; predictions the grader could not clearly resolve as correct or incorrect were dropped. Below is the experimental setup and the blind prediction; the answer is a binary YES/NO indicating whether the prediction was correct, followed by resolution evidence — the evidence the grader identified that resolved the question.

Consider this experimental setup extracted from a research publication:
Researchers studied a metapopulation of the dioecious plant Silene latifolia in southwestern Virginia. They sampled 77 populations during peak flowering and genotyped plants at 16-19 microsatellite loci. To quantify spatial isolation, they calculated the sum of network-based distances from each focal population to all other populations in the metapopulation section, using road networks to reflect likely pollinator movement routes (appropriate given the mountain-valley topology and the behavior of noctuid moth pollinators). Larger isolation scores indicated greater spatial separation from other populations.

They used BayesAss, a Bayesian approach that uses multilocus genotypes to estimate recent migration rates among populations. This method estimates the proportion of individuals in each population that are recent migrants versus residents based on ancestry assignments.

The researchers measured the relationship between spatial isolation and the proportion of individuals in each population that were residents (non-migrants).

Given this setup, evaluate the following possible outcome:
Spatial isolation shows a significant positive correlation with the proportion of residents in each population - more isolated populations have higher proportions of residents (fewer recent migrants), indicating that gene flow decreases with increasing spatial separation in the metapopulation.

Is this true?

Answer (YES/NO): YES